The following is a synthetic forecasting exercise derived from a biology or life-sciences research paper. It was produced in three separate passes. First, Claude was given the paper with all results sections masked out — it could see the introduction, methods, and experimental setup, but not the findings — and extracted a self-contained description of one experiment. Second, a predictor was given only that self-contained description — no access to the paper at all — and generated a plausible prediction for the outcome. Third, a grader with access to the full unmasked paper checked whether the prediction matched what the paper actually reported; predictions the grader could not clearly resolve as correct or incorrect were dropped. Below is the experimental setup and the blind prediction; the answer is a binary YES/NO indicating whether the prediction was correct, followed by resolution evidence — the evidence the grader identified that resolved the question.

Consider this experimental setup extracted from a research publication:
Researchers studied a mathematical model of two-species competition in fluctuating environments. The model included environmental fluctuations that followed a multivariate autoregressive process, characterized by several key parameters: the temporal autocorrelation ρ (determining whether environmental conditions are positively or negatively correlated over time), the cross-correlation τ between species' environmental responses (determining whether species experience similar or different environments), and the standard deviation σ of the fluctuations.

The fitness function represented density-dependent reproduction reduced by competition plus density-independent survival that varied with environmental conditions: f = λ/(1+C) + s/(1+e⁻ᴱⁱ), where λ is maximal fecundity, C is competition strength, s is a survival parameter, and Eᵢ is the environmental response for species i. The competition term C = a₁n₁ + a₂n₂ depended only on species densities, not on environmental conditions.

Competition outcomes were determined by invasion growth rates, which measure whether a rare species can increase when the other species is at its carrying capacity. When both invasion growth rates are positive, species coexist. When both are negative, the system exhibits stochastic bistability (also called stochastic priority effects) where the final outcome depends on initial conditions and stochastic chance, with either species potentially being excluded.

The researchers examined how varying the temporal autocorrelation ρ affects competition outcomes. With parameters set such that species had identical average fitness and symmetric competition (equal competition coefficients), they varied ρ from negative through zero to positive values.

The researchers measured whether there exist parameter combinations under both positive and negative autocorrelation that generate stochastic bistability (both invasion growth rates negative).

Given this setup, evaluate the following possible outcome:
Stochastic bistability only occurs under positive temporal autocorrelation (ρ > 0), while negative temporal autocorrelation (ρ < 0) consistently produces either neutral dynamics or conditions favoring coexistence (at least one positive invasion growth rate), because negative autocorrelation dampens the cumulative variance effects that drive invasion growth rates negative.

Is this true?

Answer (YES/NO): NO